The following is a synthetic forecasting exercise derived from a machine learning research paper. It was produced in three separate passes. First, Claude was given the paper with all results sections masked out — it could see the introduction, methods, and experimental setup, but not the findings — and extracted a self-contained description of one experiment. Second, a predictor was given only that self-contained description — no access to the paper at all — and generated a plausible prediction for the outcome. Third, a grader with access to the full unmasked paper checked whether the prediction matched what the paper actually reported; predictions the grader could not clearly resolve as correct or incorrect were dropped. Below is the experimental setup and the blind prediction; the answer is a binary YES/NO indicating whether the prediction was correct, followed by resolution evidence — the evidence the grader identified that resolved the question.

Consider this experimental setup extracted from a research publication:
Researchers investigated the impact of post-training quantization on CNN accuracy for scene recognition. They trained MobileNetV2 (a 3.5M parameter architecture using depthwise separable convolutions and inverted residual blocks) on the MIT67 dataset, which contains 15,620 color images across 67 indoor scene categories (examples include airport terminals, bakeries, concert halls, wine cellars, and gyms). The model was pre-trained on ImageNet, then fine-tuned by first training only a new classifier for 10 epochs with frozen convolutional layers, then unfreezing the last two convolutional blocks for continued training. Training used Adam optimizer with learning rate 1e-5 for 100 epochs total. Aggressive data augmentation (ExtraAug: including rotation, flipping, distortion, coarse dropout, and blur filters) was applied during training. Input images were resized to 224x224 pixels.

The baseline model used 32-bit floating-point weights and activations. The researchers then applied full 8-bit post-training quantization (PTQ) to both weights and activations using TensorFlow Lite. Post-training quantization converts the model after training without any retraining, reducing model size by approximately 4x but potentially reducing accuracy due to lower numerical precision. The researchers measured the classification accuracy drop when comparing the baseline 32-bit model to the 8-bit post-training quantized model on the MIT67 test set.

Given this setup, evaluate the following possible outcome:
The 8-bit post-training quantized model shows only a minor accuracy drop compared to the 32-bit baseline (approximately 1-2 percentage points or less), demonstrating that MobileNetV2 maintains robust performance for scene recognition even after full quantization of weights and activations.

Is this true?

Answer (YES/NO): YES